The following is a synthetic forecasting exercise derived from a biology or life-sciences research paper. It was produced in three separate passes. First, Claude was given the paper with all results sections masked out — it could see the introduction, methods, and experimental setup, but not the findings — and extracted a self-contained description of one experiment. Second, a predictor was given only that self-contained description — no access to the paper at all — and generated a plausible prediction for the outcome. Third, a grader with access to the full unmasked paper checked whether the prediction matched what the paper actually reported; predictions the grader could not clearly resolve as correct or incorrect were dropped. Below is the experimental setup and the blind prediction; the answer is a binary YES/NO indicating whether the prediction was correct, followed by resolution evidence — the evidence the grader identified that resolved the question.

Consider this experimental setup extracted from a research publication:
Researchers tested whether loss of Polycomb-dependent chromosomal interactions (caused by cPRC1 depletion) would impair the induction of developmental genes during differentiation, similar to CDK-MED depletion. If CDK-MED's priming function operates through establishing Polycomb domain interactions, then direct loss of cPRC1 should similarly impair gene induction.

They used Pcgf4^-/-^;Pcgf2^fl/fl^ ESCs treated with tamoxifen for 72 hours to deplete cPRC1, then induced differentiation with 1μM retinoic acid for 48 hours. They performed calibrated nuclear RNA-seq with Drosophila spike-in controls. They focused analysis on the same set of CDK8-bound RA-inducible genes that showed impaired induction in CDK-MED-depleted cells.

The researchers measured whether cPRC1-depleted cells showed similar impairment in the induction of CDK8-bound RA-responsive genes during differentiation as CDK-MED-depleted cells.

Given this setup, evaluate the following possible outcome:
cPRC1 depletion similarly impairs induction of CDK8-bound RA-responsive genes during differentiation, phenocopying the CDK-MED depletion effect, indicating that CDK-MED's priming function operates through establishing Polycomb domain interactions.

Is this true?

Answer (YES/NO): NO